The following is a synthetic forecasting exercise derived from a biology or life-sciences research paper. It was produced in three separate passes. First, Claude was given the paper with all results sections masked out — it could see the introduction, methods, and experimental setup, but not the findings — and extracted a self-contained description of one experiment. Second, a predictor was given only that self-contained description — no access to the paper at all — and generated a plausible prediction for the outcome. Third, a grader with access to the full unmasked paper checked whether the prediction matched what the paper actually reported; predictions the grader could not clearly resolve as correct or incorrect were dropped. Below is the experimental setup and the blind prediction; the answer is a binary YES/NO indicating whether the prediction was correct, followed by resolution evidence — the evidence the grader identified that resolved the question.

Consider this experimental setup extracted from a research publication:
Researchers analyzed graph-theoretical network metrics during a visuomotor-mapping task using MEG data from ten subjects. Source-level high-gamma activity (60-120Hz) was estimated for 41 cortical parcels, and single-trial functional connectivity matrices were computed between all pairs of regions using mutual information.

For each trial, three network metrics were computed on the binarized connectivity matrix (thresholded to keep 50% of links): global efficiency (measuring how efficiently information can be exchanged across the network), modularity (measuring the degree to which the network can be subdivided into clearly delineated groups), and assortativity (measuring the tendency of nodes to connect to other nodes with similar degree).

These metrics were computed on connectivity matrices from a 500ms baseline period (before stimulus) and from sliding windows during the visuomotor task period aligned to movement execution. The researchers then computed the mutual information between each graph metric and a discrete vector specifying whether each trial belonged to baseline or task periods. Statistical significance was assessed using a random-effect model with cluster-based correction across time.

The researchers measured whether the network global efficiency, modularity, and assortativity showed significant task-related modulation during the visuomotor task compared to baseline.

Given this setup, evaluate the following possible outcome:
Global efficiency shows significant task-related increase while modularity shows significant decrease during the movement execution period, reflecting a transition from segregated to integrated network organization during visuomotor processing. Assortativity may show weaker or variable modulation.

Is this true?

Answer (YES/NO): NO